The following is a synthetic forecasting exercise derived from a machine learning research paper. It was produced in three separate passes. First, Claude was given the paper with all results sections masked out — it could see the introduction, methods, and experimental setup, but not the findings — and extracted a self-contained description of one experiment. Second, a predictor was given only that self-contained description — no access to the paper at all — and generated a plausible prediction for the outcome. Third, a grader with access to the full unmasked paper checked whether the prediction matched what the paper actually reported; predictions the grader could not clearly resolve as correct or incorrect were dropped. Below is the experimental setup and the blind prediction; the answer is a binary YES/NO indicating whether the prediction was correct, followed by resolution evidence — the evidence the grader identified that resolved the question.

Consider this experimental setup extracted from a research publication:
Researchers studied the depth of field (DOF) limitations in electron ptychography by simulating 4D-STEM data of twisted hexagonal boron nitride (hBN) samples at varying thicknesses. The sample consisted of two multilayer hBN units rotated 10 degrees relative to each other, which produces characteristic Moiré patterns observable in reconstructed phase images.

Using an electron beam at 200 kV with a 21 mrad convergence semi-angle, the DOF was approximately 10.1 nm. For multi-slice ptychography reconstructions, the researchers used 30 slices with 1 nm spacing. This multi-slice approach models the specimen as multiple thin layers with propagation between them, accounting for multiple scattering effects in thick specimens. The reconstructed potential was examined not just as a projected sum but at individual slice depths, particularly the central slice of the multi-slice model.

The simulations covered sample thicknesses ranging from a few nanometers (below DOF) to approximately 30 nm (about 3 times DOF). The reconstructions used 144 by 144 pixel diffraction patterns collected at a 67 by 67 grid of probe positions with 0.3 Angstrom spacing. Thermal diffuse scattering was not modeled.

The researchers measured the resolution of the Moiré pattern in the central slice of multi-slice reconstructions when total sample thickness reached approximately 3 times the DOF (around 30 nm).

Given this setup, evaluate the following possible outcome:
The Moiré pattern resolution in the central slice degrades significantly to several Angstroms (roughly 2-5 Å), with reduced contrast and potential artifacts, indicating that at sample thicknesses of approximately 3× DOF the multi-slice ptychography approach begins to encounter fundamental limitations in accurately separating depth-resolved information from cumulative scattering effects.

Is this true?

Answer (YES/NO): NO